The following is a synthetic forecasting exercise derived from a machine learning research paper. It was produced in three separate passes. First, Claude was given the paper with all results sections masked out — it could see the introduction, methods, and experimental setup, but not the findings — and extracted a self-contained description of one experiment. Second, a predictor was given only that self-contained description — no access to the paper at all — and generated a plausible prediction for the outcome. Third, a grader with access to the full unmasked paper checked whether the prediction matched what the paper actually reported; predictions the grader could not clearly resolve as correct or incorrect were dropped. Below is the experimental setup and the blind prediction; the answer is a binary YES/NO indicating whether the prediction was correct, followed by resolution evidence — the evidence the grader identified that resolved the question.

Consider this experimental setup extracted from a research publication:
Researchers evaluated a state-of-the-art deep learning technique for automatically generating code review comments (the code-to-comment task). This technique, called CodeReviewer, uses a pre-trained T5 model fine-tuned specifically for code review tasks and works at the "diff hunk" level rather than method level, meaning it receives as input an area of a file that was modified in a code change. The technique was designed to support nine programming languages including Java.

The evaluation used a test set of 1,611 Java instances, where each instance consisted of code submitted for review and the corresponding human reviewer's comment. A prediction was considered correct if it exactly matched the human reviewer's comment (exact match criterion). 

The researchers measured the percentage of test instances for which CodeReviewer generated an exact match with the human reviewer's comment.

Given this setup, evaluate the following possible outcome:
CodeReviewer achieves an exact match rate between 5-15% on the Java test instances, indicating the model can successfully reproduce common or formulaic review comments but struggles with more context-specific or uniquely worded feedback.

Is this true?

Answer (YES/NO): NO